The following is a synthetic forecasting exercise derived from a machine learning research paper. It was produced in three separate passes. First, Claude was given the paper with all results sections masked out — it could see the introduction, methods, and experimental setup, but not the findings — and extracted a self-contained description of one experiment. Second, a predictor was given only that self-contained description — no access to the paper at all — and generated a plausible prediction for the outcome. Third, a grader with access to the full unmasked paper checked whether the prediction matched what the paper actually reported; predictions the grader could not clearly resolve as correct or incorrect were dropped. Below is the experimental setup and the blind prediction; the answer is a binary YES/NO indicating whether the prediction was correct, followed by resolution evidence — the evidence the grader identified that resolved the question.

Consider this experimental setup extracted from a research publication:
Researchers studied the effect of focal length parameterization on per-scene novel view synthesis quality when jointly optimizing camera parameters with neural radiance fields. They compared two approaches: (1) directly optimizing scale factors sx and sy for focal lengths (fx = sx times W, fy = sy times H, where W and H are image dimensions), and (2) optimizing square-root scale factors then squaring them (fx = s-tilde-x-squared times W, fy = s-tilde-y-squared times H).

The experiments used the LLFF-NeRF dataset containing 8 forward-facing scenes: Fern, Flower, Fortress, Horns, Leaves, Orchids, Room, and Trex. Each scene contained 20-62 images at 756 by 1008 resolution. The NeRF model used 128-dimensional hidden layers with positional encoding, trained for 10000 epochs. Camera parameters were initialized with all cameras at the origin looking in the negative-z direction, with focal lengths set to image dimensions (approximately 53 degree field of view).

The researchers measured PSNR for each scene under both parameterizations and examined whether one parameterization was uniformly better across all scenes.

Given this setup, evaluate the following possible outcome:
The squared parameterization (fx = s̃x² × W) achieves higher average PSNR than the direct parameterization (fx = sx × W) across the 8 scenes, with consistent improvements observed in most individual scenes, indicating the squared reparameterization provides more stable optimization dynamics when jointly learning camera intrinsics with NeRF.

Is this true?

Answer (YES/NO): YES